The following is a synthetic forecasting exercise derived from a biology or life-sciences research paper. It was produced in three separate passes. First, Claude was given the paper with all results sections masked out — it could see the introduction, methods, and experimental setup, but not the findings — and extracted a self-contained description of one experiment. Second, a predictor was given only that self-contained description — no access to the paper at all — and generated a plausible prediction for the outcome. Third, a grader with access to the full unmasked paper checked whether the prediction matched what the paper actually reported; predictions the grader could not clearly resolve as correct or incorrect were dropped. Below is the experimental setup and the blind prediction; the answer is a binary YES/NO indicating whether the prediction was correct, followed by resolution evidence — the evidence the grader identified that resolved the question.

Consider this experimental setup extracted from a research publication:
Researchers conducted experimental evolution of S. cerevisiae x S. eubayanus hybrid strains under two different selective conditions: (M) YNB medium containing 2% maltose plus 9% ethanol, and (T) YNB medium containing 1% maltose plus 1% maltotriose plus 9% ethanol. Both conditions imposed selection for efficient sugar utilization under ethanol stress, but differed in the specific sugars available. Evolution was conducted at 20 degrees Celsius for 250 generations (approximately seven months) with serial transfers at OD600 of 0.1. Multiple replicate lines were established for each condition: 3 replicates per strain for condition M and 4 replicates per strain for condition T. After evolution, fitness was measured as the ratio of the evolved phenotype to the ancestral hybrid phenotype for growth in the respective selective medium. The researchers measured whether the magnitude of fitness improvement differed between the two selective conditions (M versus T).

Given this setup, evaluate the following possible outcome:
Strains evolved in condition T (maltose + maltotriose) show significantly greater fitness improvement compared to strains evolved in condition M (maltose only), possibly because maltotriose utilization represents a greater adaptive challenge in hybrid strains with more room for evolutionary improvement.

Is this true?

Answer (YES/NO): NO